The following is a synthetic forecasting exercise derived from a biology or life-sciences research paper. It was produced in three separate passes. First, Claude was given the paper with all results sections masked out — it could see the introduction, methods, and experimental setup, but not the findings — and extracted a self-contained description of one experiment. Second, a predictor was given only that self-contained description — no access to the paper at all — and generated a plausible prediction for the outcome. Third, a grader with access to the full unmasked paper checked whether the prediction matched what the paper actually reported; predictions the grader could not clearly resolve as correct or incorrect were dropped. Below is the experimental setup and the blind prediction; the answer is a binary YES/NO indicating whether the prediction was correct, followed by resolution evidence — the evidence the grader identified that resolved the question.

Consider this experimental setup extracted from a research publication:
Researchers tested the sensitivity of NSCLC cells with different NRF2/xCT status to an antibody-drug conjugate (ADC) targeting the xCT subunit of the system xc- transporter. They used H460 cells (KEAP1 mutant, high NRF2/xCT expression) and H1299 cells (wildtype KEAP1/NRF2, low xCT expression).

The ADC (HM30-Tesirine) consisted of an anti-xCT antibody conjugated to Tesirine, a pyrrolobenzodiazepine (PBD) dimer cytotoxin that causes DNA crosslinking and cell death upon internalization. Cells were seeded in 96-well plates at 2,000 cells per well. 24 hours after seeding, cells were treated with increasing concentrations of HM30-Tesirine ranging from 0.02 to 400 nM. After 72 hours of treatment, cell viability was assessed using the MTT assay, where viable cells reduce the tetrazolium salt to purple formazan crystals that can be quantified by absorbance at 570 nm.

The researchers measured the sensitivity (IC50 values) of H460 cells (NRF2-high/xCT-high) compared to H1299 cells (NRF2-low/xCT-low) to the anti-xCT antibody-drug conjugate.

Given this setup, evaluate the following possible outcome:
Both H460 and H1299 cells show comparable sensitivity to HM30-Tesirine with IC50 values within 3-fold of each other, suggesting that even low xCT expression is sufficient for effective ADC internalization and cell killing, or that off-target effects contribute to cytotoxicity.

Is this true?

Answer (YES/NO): NO